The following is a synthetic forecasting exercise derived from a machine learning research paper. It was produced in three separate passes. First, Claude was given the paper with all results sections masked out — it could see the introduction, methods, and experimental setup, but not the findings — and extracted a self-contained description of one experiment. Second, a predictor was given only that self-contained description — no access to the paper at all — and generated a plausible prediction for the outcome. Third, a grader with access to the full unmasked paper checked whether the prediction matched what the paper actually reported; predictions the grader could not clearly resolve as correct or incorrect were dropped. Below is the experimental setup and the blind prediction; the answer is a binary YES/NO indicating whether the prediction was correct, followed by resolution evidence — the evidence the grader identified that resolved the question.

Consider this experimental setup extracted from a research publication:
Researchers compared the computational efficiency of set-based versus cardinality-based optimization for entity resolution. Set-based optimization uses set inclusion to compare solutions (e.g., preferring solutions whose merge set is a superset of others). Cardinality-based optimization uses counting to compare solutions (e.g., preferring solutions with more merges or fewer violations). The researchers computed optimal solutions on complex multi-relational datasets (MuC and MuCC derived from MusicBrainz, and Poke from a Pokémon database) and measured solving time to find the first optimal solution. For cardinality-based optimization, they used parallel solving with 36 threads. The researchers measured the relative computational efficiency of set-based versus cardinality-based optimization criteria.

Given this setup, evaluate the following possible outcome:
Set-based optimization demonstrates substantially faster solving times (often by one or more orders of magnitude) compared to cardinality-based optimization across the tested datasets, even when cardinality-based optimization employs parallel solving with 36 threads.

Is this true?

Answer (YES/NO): NO